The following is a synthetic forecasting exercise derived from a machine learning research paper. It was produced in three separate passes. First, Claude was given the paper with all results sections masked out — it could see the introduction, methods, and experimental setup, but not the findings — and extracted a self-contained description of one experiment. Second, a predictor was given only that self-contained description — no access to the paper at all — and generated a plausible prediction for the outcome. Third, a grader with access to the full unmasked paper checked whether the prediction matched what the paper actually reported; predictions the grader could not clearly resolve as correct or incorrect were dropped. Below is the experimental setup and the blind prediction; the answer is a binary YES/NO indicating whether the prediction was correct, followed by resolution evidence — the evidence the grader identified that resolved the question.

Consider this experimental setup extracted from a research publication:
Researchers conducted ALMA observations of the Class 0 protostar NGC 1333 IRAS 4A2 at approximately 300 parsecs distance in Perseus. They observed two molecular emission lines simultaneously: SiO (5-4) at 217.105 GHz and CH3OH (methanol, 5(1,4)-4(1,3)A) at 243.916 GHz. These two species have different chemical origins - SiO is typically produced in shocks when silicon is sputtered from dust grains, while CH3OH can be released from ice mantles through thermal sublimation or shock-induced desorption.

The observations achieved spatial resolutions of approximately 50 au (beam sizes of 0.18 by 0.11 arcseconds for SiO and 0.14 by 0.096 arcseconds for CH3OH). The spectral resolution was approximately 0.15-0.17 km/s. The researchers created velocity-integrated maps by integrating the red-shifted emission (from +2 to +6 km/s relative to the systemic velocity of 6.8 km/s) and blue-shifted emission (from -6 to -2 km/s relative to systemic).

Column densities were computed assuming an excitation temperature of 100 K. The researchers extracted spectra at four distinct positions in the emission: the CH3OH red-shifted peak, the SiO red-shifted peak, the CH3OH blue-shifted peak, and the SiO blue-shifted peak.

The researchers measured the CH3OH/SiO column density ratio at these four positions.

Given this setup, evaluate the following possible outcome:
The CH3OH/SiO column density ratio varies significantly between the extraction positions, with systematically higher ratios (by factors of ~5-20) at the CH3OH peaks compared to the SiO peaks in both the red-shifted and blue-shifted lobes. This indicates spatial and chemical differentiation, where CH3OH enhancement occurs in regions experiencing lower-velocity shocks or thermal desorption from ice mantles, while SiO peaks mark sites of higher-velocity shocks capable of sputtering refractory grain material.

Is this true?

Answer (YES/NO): NO